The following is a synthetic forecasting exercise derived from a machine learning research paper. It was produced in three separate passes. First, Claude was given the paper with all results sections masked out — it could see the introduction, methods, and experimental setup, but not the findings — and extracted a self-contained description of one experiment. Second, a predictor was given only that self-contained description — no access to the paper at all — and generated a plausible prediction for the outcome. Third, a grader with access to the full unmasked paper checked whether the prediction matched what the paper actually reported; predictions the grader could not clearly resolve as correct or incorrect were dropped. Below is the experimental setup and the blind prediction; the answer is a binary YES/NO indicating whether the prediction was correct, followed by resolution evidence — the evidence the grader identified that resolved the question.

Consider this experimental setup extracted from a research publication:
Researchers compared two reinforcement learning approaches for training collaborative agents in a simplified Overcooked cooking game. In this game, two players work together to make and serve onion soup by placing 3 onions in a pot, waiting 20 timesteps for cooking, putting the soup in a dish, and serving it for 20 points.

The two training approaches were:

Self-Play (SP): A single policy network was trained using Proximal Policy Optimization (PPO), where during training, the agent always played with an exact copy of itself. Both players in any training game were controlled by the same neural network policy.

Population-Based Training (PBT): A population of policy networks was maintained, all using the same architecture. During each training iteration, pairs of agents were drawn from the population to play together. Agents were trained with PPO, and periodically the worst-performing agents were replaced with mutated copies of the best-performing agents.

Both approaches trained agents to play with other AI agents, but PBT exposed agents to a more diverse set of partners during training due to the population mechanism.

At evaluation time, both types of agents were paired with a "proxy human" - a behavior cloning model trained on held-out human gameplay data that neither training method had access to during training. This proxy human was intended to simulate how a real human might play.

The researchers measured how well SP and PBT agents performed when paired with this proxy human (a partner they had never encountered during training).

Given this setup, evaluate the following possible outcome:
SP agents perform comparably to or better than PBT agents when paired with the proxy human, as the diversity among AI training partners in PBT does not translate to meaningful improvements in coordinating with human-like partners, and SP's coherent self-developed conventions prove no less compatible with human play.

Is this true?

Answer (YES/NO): YES